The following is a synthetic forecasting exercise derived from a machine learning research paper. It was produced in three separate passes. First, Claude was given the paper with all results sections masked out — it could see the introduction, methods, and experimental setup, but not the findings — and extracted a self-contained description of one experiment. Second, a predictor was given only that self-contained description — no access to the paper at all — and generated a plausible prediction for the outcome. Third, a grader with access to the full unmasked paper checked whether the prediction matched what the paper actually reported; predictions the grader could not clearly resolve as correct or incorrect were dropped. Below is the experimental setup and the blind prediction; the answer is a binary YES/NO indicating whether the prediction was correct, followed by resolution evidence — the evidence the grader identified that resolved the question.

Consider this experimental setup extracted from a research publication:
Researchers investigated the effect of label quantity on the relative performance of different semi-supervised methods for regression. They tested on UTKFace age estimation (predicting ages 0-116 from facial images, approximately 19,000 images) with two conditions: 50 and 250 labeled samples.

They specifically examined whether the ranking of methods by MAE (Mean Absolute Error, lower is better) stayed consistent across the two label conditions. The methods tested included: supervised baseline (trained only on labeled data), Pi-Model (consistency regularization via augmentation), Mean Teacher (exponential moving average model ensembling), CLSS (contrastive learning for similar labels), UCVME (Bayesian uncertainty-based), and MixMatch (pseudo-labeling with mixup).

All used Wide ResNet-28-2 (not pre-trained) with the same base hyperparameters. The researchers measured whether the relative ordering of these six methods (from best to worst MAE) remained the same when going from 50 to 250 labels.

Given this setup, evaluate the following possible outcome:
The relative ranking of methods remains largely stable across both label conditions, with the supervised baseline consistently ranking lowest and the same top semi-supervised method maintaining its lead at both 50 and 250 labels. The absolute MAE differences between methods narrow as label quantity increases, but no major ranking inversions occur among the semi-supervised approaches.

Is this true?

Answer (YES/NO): NO